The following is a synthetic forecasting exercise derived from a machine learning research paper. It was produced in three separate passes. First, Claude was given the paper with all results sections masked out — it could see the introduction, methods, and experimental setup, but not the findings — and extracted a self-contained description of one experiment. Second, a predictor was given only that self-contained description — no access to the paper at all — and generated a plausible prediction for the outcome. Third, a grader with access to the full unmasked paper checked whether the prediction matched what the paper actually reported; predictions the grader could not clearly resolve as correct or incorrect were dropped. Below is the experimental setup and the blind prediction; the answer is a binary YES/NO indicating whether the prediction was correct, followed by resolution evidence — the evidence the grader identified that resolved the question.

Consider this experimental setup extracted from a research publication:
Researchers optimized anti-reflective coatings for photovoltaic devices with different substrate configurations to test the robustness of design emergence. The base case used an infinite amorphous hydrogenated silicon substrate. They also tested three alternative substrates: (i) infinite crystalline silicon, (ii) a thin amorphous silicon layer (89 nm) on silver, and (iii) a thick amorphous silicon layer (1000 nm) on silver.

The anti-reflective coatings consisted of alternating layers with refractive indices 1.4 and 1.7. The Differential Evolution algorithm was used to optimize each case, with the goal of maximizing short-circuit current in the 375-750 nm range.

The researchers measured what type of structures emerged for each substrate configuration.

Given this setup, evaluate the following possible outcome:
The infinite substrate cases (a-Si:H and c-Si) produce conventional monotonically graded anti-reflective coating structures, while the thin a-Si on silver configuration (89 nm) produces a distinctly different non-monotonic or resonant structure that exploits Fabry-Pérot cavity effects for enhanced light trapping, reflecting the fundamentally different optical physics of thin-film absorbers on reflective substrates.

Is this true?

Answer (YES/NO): NO